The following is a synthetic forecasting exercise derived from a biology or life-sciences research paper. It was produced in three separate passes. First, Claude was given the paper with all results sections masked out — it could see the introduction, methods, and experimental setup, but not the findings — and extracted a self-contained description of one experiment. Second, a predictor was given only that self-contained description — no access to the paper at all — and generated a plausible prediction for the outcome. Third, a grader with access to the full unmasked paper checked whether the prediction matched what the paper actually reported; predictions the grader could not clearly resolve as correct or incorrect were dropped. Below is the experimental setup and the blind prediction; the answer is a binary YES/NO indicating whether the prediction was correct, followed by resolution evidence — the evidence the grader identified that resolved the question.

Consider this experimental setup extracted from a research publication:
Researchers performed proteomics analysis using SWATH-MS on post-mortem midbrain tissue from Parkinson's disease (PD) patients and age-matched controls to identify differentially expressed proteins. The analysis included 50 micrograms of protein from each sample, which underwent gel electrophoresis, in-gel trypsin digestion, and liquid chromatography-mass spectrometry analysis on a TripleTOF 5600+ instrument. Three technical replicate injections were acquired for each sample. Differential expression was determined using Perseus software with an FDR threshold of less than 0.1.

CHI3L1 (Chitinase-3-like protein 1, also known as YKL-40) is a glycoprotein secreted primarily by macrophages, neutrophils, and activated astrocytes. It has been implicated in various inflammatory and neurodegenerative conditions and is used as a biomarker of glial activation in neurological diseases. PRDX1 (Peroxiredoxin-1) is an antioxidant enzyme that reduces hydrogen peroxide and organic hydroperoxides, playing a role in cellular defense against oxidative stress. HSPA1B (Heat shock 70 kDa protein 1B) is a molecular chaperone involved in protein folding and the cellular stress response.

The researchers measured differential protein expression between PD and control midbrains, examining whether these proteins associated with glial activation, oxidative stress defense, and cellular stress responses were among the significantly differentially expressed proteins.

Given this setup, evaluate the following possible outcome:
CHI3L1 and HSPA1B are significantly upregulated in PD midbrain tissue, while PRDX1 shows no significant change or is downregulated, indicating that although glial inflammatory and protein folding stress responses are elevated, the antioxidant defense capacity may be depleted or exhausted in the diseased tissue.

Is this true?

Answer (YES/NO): NO